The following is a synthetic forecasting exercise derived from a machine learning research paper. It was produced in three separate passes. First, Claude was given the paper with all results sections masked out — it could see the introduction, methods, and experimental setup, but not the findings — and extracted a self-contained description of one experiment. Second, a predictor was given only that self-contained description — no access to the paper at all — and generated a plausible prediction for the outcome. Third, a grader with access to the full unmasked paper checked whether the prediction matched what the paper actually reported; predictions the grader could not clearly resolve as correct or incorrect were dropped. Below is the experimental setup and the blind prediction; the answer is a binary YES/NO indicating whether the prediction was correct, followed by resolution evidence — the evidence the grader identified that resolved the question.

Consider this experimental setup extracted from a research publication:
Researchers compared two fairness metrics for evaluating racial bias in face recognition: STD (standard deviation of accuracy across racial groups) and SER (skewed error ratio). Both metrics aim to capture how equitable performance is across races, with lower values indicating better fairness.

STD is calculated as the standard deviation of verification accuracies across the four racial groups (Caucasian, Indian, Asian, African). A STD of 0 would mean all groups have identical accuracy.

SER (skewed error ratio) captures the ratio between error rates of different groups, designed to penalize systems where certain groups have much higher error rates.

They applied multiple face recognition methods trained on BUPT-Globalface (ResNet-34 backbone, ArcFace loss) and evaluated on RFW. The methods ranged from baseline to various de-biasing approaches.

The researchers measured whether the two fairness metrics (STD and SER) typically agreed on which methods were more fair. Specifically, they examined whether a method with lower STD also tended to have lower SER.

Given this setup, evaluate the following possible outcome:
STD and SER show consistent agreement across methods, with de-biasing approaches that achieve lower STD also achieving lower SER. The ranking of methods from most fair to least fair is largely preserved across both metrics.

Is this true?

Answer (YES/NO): YES